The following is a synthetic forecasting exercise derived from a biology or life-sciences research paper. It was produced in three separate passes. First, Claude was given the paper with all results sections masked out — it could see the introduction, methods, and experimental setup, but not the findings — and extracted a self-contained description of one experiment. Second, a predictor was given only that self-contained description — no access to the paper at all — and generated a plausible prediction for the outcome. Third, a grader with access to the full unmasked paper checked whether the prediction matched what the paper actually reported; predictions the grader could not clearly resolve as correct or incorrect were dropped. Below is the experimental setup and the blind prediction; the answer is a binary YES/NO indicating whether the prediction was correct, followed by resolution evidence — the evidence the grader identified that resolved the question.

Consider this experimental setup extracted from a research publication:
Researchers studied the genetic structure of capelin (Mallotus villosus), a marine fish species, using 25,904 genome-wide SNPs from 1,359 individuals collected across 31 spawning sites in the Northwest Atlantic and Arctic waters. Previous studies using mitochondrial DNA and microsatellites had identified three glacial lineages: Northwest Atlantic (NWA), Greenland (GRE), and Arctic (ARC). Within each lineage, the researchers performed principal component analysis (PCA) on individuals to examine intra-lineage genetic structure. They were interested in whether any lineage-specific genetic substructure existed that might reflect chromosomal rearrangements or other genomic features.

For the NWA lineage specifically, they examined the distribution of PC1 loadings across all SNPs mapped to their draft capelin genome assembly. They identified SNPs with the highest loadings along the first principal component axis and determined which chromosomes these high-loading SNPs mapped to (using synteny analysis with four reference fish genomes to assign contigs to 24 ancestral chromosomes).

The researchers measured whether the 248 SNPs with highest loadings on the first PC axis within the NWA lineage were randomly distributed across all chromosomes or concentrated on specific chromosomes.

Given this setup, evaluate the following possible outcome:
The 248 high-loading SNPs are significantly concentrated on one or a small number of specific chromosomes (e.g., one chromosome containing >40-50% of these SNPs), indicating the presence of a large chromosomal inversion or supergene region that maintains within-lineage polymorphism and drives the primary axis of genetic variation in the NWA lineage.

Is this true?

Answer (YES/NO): YES